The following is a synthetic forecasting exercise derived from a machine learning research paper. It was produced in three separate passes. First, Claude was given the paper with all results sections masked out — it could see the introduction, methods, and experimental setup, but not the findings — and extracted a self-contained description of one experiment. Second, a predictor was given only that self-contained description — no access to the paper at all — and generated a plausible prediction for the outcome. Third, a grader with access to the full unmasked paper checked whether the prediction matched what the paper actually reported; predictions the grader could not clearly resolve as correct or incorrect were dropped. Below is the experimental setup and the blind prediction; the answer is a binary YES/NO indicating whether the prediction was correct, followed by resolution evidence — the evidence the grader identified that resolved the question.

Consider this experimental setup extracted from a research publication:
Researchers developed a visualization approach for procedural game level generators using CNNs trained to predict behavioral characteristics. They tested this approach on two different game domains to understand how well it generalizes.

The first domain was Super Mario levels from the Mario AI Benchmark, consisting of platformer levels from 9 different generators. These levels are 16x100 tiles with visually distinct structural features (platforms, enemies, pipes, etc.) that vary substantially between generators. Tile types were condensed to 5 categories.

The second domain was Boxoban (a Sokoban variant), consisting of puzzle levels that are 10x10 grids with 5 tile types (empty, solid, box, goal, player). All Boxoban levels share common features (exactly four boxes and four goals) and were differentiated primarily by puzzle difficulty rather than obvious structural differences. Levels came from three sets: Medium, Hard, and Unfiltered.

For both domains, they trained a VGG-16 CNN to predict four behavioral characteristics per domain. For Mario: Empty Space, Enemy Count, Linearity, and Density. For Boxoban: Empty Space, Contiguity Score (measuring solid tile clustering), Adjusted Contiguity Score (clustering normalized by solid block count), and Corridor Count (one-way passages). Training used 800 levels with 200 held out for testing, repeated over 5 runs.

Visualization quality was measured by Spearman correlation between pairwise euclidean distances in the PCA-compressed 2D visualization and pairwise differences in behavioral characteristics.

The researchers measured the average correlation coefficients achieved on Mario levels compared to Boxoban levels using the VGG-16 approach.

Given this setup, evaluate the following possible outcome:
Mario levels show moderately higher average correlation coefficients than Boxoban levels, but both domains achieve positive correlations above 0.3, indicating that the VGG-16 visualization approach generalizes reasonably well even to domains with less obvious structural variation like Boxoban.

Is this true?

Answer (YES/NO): NO